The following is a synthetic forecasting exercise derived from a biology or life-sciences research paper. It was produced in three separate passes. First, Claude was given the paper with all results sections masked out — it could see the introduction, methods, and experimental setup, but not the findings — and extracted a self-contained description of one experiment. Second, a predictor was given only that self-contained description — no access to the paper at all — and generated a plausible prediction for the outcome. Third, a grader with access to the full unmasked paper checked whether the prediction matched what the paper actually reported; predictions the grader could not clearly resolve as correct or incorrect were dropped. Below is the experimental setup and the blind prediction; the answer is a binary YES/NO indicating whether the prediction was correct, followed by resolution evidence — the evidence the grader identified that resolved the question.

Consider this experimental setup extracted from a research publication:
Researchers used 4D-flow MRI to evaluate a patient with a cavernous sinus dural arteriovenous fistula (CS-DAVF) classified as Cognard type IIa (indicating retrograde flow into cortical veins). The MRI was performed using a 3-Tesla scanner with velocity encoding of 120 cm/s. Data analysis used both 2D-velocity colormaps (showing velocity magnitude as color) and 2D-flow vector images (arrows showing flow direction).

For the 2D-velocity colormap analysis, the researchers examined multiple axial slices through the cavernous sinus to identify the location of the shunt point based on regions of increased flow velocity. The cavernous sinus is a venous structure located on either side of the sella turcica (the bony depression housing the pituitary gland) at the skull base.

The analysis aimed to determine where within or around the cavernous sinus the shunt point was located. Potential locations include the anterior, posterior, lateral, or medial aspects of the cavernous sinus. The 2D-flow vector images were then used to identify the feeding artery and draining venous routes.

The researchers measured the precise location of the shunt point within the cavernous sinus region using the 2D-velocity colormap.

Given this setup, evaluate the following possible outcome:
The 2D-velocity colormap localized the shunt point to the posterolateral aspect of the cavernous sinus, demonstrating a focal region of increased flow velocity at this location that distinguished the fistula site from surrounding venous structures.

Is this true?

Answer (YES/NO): NO